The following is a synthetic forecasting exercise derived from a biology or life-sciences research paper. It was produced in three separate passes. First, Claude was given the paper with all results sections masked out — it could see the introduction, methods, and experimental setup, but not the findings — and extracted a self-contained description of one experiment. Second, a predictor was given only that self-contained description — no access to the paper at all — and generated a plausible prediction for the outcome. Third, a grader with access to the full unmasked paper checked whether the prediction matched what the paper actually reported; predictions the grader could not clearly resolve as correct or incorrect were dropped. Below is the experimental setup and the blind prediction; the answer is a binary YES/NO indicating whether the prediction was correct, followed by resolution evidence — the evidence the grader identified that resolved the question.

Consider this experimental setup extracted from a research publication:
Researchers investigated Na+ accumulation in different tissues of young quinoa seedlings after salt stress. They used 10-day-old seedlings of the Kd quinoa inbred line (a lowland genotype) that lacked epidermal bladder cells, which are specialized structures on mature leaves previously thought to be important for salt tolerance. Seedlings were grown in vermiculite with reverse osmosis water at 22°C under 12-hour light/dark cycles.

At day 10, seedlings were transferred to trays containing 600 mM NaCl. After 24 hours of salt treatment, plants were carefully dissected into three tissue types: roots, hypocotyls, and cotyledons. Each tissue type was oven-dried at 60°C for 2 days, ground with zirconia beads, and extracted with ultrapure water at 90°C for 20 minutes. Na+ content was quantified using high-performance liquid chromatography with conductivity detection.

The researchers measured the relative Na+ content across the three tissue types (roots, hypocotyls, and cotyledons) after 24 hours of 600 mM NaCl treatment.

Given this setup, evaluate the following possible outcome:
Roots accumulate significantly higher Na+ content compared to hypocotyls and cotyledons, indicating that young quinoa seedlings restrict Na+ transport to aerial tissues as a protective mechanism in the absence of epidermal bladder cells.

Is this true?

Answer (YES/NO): NO